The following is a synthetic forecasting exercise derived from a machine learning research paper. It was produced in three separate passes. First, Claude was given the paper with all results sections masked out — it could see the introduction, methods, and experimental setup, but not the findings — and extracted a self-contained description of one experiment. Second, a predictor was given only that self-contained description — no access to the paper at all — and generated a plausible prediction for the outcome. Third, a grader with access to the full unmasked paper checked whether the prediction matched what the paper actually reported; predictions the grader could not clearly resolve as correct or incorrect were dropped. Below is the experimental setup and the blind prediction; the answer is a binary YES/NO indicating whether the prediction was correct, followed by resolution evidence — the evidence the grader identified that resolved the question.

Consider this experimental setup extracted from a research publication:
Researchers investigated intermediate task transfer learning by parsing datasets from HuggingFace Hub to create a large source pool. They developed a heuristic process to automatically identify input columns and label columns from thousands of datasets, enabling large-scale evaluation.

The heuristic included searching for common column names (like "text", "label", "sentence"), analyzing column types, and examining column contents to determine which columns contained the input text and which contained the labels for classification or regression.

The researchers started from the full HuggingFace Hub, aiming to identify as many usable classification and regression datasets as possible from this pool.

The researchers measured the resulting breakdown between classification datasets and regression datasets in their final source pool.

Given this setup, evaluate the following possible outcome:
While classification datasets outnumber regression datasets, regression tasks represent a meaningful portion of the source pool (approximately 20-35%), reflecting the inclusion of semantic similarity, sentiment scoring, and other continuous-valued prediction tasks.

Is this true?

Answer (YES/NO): NO